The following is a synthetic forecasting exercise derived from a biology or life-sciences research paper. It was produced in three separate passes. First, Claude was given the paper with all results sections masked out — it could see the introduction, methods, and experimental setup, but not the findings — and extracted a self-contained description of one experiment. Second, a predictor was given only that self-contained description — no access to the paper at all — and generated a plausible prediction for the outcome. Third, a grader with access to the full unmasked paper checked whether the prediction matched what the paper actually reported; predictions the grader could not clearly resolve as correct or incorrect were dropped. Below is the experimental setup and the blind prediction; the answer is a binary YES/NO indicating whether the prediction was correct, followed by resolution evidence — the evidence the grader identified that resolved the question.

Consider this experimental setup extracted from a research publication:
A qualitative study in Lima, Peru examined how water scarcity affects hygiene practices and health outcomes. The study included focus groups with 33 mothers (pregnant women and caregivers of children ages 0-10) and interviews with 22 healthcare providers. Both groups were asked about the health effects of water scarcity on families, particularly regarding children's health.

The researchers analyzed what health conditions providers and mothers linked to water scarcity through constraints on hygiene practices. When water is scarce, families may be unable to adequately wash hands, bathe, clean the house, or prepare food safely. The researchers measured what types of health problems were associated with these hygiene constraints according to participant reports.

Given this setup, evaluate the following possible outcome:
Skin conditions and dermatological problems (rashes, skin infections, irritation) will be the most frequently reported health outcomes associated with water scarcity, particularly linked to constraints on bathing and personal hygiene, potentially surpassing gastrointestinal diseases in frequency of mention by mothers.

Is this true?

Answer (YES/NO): NO